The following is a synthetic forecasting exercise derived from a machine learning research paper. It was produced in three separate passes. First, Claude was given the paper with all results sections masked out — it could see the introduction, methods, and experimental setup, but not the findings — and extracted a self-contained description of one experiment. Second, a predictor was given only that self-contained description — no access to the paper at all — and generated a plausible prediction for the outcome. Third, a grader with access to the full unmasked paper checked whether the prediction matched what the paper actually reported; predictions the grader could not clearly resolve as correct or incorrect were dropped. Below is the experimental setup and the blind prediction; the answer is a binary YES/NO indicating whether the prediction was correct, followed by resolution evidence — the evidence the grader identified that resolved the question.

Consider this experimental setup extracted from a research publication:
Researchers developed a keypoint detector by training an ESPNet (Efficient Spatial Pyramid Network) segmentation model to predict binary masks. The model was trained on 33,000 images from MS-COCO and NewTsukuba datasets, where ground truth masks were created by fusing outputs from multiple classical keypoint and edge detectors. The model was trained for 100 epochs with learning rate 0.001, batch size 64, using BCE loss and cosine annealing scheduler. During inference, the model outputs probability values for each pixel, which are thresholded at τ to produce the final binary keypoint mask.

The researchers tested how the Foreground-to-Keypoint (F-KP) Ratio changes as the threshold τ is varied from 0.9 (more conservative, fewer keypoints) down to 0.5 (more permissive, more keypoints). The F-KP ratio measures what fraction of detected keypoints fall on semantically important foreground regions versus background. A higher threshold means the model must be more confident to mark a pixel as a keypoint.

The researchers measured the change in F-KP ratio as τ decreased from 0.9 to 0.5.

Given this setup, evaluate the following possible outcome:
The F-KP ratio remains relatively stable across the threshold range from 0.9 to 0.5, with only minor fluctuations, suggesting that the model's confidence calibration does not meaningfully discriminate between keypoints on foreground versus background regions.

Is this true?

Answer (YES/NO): YES